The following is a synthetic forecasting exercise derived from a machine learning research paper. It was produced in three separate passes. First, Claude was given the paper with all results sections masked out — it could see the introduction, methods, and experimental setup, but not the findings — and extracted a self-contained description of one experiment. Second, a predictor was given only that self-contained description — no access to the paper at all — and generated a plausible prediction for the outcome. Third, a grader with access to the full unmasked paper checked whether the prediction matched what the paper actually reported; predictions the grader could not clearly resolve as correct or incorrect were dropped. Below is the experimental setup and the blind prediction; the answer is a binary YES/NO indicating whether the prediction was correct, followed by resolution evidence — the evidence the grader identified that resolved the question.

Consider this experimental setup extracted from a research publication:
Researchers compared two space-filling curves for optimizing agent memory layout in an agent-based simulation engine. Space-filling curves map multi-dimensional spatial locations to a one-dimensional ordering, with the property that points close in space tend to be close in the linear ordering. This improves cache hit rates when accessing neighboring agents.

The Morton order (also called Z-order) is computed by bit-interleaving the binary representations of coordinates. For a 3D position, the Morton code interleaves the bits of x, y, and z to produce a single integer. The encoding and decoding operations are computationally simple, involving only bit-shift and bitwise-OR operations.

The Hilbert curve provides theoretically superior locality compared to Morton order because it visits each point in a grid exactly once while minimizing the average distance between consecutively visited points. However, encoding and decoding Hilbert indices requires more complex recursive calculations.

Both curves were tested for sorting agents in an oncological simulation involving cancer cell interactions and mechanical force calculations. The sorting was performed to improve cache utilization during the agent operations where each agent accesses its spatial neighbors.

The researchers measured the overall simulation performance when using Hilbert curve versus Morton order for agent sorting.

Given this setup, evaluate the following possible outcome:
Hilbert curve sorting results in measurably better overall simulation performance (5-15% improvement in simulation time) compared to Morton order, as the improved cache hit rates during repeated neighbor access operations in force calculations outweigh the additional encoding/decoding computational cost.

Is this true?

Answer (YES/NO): NO